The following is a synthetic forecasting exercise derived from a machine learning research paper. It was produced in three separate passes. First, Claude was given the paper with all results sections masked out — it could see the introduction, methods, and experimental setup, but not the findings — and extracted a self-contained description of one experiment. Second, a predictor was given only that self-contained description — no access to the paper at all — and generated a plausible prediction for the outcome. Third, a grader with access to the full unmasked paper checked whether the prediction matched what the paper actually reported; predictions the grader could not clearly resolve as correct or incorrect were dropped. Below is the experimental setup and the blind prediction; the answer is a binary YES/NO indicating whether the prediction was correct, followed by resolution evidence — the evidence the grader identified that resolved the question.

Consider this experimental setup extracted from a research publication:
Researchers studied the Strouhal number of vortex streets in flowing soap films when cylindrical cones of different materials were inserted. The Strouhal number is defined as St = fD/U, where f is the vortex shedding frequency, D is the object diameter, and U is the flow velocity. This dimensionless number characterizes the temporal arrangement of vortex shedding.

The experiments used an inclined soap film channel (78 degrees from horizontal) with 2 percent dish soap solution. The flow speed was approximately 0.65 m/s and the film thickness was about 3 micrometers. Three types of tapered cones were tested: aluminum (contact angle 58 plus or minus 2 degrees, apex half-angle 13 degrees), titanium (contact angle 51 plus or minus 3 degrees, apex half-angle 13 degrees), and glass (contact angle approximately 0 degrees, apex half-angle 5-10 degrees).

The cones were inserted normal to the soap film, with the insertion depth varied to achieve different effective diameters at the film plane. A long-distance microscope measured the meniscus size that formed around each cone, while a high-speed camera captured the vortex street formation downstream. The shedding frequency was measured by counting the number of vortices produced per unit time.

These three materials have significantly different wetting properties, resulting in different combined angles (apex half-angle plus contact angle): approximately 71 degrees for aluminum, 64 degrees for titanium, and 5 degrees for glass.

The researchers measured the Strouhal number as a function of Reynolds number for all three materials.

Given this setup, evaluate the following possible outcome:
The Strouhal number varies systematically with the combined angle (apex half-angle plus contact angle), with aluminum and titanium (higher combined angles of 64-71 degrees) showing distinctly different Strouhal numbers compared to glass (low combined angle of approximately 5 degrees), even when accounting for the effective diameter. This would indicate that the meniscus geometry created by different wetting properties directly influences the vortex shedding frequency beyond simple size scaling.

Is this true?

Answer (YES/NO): NO